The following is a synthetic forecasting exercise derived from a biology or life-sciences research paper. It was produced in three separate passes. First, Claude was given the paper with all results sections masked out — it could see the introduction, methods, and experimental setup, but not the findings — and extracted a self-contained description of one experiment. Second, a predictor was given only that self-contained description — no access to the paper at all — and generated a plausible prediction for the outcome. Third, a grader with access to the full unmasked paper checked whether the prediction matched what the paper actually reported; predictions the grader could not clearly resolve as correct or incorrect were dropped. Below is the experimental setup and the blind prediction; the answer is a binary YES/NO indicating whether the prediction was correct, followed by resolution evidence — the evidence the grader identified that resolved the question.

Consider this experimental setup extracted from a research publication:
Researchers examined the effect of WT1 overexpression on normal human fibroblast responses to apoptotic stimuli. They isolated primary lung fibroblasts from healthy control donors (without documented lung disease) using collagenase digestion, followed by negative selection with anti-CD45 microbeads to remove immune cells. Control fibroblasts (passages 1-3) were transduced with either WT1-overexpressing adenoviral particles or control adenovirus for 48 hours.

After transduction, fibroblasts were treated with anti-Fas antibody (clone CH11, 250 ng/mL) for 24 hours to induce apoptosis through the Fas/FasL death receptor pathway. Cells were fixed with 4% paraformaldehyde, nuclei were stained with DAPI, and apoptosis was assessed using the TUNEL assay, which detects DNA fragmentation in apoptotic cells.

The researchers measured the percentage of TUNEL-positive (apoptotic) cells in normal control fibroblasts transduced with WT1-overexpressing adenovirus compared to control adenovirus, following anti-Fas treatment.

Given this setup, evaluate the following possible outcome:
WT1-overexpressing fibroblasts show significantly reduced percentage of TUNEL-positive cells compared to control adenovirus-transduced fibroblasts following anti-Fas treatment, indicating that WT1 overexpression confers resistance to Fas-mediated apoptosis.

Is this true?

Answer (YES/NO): YES